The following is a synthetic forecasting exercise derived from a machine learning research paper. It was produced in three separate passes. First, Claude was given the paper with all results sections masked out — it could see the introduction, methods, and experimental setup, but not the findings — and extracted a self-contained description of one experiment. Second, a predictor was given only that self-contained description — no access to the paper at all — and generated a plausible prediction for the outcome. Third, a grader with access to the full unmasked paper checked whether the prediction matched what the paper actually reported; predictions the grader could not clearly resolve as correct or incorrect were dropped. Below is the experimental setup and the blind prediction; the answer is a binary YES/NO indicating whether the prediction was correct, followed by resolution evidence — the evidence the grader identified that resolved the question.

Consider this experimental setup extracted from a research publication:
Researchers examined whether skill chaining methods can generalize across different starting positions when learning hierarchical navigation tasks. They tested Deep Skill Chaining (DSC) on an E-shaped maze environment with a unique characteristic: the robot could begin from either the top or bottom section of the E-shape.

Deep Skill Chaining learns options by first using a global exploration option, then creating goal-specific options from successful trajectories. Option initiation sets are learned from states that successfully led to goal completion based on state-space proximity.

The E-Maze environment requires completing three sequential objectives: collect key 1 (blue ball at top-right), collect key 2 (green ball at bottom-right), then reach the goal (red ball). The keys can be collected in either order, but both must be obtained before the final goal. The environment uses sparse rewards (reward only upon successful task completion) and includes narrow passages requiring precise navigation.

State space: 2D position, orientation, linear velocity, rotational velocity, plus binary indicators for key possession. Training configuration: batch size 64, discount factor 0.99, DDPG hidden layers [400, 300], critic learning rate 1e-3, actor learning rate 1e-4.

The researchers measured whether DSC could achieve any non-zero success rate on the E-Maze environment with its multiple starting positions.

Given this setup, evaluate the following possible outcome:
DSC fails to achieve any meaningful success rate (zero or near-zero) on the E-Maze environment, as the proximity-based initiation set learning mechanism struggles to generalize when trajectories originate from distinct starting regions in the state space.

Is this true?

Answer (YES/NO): YES